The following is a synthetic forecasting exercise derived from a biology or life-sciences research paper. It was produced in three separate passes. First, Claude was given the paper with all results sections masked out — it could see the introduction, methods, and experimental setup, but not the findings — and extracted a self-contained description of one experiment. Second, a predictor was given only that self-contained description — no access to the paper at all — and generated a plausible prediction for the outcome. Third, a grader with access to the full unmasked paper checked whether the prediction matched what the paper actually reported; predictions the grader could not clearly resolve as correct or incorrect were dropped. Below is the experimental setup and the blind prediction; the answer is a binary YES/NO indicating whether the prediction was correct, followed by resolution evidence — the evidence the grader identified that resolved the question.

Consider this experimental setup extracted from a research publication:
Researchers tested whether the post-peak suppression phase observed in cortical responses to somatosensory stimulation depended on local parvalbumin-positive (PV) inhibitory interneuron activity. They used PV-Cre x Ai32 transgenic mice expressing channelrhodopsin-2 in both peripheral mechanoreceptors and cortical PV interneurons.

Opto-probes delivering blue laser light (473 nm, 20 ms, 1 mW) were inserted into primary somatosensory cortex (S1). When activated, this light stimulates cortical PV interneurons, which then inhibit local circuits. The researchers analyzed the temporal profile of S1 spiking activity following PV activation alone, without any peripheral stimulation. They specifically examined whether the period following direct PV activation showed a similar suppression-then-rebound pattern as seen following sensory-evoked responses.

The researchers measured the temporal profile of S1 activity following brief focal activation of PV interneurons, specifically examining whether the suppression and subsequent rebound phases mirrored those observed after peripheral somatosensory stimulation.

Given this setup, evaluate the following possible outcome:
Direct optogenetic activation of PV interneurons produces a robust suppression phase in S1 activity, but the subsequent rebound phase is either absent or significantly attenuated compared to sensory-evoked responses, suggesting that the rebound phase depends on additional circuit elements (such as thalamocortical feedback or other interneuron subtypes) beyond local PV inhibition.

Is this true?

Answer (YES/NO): NO